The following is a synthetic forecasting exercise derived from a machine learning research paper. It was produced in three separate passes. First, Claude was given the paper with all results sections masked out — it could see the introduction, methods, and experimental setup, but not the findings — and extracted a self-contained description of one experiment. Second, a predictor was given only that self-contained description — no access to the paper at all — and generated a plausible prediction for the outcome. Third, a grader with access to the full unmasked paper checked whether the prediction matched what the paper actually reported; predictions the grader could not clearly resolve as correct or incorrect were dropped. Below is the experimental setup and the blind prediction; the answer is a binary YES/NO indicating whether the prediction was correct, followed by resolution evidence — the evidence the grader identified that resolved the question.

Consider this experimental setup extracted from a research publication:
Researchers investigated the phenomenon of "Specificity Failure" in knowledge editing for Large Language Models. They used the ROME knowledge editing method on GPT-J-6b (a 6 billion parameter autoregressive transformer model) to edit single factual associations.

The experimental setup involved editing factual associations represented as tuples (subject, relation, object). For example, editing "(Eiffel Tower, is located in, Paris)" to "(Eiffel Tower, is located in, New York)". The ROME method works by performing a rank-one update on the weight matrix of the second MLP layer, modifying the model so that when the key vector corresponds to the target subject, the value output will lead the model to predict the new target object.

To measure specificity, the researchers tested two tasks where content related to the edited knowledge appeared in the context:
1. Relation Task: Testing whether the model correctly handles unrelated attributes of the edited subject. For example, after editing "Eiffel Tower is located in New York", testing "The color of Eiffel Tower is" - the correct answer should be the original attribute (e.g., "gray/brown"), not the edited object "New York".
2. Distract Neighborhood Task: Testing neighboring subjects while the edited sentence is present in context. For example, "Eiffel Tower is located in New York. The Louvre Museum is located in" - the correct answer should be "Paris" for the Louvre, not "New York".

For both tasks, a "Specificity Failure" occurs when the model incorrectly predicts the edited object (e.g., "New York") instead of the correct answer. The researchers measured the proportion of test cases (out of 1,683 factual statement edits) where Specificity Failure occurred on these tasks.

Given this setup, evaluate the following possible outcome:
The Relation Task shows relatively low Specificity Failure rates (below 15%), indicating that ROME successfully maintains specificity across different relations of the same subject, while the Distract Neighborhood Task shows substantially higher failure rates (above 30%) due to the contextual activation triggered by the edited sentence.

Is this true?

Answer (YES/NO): NO